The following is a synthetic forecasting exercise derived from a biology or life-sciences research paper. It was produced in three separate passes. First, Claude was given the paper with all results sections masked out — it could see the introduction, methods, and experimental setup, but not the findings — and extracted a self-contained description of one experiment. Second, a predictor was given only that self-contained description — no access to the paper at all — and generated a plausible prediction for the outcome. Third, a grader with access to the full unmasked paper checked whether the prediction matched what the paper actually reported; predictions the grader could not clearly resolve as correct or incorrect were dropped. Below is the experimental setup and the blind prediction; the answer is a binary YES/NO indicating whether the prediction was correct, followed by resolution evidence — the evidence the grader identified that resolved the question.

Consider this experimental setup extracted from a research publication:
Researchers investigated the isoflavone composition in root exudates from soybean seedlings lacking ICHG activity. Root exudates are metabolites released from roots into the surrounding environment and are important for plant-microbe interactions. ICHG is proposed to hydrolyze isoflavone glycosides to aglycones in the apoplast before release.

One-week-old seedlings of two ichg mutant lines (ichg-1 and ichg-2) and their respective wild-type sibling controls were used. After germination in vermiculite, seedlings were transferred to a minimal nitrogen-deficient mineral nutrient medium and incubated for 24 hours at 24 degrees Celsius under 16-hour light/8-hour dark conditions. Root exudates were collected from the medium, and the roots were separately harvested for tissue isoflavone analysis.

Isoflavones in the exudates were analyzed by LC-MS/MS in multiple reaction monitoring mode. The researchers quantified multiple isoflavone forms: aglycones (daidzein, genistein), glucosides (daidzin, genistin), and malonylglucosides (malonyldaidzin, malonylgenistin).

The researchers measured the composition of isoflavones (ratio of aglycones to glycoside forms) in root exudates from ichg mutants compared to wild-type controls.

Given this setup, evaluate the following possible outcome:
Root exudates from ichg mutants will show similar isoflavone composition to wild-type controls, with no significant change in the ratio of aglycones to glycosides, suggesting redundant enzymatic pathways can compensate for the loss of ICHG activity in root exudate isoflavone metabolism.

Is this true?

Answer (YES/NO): NO